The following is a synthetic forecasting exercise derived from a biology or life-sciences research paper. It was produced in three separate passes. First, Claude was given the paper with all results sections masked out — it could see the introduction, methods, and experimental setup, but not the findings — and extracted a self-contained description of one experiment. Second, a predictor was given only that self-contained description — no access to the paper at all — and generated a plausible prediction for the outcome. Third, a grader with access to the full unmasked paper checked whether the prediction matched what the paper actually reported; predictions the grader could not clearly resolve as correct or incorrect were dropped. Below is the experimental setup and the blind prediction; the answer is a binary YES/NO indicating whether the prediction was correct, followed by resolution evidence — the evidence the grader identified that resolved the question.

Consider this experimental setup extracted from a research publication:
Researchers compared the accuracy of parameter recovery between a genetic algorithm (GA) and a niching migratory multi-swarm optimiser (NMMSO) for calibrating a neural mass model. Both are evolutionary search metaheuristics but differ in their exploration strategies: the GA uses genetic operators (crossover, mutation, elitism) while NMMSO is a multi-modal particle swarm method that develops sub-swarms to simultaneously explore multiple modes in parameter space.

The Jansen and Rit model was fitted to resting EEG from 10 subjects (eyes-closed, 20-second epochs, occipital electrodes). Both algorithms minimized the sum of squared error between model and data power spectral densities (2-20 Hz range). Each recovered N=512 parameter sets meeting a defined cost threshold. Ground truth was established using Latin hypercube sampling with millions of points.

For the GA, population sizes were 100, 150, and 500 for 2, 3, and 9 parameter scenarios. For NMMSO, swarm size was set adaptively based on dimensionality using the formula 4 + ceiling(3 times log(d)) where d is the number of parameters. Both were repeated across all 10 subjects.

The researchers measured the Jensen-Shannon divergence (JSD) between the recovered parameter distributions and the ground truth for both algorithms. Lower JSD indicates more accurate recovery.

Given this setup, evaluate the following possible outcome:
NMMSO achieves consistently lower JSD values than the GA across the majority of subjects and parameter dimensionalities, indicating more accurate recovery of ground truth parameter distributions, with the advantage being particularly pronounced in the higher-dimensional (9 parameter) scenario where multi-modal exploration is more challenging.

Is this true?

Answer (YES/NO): NO